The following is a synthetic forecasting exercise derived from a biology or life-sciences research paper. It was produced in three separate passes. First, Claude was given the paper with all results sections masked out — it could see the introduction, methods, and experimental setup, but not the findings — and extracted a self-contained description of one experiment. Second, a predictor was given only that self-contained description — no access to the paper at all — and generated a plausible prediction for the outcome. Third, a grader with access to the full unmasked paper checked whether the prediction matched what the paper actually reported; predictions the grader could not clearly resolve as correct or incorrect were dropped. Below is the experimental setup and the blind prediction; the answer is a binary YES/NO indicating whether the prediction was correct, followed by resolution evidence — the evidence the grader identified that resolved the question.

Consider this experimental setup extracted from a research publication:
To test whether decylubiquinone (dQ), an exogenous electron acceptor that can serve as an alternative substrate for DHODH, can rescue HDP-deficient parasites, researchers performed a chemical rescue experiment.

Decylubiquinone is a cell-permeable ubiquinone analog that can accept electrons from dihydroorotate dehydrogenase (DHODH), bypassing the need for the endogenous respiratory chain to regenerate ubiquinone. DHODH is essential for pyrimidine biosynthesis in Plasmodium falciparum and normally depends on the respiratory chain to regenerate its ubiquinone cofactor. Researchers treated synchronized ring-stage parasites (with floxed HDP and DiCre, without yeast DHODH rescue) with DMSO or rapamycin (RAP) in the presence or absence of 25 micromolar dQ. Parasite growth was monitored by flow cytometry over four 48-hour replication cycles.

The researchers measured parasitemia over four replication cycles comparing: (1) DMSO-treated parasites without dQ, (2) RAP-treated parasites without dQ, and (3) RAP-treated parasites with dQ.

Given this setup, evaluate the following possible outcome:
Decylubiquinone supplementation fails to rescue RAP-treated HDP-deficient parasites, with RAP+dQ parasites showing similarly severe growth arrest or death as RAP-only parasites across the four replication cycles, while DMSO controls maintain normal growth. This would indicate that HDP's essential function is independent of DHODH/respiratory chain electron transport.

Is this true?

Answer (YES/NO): NO